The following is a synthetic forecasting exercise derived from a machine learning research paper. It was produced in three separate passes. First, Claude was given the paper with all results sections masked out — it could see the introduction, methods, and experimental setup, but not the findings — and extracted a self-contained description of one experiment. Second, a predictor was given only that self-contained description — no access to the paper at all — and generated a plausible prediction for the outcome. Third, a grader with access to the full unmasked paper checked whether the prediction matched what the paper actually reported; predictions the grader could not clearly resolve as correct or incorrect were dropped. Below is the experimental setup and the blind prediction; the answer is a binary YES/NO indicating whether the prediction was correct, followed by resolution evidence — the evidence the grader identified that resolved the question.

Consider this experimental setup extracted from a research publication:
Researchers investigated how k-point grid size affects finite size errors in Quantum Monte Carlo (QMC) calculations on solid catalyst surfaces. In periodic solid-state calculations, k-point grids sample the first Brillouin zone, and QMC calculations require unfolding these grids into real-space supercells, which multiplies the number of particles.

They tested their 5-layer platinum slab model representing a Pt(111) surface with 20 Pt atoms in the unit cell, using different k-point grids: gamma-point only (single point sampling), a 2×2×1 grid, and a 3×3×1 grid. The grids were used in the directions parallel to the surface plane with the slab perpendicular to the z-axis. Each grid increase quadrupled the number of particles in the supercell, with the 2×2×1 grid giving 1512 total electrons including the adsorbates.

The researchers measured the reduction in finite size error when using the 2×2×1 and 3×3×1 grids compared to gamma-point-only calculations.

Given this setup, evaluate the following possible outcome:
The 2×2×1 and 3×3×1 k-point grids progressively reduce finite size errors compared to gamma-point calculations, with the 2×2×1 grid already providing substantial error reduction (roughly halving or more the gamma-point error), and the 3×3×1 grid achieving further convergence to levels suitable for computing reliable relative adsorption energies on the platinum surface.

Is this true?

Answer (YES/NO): YES